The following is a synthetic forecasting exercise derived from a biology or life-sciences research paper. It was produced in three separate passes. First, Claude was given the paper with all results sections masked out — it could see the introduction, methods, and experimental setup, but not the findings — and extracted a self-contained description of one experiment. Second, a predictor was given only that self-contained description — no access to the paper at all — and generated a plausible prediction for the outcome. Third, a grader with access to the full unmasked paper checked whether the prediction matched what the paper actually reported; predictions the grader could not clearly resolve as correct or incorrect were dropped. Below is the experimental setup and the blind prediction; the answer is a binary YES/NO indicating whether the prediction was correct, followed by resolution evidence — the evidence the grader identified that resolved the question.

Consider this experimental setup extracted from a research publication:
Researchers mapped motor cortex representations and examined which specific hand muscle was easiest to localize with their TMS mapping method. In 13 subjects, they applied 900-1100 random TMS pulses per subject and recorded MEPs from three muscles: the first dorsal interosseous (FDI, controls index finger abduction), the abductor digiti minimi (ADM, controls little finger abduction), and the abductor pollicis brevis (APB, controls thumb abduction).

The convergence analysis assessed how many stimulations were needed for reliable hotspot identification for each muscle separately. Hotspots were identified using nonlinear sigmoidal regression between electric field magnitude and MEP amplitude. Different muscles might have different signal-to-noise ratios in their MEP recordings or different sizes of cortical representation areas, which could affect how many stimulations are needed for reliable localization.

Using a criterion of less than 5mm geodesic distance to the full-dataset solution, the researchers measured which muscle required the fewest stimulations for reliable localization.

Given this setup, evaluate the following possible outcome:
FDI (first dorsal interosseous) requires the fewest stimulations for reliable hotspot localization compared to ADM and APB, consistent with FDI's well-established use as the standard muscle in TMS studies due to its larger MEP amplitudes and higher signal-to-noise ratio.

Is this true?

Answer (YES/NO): YES